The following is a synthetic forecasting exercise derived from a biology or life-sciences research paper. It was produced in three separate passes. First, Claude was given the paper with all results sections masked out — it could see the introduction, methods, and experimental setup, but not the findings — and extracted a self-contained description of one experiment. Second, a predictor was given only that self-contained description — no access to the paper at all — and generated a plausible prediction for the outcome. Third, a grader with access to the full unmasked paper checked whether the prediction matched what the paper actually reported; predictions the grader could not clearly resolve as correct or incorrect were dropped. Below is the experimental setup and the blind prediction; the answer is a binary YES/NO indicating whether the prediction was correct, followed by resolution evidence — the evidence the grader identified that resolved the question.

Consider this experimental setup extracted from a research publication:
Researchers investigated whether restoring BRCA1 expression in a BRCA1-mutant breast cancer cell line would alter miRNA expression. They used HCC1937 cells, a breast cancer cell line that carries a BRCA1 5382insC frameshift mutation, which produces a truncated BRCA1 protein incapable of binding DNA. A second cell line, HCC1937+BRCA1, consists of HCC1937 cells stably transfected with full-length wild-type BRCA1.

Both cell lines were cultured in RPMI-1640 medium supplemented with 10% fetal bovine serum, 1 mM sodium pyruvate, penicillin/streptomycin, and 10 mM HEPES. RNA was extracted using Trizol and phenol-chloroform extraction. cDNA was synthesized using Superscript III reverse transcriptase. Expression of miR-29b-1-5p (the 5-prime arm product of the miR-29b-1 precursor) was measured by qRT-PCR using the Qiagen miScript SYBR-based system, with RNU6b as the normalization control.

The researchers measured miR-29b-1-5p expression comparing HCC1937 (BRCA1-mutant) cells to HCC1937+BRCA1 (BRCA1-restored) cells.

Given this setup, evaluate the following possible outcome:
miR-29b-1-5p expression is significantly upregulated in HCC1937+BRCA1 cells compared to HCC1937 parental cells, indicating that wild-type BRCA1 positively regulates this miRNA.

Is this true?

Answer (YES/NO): YES